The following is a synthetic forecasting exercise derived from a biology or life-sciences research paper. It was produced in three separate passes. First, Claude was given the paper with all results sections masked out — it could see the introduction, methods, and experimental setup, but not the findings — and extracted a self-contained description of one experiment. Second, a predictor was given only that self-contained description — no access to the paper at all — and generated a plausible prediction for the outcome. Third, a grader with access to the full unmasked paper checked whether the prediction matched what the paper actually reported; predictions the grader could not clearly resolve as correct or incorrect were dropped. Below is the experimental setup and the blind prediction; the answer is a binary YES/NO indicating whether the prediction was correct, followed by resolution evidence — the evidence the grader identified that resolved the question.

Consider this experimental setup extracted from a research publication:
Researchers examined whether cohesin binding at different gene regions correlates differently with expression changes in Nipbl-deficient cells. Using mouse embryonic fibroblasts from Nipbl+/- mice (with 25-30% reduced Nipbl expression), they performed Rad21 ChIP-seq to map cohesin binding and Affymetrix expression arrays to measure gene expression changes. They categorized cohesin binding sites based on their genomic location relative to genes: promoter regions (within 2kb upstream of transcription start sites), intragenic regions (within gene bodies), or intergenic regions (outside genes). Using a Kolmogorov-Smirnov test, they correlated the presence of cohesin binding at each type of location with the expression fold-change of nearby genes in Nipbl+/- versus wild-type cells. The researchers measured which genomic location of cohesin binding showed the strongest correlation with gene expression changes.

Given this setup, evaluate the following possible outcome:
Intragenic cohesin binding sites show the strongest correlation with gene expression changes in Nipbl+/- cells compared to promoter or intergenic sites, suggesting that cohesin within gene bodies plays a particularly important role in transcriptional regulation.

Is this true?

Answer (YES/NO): NO